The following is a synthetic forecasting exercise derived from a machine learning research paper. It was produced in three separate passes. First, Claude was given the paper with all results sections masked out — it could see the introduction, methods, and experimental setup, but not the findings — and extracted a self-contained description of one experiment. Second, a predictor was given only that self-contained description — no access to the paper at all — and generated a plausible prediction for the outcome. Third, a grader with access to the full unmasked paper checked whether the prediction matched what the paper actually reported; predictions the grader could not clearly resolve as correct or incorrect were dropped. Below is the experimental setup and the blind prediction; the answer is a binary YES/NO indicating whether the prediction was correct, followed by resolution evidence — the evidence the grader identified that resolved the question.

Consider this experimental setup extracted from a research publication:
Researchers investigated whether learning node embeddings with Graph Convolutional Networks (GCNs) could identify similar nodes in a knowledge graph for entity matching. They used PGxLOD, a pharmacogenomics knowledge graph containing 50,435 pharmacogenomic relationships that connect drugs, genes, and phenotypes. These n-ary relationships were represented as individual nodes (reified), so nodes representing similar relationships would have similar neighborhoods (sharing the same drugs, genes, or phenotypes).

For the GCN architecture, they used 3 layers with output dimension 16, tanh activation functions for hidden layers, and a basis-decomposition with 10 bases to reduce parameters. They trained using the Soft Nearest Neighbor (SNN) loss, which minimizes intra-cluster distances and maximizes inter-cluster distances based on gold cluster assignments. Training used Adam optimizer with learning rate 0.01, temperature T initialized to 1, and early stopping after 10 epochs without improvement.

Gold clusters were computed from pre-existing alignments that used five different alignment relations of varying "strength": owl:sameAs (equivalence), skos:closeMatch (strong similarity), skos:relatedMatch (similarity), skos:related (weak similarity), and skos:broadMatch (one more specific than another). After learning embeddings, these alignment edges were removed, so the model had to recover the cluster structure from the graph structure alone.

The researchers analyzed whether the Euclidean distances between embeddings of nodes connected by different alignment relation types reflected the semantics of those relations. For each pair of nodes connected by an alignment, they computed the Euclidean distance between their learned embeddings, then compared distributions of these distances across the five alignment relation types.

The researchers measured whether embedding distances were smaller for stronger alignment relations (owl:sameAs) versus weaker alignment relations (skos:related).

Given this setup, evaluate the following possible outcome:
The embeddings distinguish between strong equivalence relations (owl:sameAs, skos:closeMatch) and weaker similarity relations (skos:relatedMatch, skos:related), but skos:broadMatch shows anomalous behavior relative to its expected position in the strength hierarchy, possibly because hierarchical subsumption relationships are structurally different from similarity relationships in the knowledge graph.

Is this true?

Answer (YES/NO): YES